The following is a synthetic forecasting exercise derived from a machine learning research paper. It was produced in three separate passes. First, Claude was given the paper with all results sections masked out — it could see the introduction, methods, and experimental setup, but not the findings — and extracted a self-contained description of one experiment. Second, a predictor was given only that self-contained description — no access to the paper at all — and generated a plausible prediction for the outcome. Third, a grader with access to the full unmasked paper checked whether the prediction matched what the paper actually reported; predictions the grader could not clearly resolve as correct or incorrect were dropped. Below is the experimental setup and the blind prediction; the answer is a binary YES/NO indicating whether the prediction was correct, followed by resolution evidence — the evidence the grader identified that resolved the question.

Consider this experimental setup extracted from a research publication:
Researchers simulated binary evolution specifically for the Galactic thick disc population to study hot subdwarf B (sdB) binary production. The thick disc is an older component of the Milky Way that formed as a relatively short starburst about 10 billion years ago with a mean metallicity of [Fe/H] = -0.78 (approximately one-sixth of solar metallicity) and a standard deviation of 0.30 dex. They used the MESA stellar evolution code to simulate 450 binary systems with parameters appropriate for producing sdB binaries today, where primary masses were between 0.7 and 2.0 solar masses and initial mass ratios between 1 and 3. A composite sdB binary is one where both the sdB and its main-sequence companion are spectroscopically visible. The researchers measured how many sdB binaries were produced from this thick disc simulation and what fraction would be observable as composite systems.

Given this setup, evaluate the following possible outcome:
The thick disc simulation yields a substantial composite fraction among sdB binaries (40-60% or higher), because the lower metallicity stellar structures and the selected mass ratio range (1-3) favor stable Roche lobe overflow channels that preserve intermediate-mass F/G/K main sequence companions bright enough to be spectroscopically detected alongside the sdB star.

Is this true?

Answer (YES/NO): YES